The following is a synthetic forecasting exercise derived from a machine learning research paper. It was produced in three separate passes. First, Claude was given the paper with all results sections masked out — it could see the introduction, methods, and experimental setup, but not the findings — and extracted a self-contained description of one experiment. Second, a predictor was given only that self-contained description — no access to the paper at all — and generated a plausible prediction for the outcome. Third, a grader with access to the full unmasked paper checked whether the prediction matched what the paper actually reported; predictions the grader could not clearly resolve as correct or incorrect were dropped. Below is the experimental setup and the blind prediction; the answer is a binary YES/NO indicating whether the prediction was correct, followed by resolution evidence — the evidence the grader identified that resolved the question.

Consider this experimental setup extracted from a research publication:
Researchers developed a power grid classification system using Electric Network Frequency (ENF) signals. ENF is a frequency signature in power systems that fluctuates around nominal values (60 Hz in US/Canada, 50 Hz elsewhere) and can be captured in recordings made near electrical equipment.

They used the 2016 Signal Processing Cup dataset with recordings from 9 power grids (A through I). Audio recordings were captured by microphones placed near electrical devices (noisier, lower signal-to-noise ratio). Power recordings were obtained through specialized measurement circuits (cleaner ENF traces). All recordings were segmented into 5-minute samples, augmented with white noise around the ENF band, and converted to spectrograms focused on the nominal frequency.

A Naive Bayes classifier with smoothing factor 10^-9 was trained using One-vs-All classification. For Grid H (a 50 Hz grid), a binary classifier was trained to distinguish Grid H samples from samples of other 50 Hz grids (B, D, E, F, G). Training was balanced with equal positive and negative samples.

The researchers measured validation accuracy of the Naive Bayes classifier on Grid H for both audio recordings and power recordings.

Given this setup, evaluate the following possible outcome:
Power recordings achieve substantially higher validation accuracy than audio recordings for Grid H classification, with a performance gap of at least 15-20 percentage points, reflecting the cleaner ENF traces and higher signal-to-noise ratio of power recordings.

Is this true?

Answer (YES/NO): NO